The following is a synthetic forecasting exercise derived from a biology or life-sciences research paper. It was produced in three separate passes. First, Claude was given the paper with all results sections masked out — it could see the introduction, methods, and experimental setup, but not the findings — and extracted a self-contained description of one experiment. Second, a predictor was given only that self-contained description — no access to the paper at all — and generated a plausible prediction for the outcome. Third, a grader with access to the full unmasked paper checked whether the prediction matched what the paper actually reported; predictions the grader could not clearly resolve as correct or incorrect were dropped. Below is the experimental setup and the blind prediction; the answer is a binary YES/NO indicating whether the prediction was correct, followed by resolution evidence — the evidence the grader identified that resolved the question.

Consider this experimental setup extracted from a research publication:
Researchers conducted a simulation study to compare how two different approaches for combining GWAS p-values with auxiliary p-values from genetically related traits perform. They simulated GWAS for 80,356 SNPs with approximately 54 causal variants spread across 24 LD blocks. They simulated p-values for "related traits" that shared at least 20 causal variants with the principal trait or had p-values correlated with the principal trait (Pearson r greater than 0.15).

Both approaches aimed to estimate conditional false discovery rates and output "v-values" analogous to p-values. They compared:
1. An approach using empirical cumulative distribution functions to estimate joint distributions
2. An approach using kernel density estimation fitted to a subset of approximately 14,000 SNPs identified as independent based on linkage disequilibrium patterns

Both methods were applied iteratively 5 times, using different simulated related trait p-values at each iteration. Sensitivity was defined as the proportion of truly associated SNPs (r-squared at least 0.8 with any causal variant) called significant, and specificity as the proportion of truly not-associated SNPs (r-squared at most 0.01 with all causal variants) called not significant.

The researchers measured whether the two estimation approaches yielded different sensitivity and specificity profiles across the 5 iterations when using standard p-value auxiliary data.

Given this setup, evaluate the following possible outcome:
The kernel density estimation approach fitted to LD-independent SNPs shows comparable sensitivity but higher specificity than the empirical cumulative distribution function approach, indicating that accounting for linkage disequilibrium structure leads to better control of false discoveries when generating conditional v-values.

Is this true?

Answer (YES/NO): NO